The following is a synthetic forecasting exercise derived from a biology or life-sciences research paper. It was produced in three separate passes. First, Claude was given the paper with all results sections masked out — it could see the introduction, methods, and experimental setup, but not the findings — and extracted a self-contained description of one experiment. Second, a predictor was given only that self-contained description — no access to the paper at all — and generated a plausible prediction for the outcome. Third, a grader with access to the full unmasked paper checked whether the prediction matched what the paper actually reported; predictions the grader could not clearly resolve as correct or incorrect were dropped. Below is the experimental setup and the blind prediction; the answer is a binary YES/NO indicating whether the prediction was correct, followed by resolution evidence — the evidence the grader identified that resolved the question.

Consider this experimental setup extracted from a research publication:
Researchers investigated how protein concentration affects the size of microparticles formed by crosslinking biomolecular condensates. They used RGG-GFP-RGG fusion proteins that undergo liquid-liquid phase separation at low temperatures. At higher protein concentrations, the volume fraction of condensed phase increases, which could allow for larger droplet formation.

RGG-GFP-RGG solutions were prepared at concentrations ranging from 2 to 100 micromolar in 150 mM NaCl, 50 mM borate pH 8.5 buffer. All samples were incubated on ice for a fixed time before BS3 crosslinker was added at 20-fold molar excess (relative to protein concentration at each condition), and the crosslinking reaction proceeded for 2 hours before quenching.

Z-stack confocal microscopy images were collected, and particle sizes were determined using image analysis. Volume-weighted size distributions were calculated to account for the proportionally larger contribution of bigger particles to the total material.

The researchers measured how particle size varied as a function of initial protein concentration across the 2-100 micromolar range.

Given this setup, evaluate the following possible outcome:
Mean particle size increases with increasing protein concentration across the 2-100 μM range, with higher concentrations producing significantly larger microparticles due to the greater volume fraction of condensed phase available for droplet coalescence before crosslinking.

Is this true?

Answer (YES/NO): YES